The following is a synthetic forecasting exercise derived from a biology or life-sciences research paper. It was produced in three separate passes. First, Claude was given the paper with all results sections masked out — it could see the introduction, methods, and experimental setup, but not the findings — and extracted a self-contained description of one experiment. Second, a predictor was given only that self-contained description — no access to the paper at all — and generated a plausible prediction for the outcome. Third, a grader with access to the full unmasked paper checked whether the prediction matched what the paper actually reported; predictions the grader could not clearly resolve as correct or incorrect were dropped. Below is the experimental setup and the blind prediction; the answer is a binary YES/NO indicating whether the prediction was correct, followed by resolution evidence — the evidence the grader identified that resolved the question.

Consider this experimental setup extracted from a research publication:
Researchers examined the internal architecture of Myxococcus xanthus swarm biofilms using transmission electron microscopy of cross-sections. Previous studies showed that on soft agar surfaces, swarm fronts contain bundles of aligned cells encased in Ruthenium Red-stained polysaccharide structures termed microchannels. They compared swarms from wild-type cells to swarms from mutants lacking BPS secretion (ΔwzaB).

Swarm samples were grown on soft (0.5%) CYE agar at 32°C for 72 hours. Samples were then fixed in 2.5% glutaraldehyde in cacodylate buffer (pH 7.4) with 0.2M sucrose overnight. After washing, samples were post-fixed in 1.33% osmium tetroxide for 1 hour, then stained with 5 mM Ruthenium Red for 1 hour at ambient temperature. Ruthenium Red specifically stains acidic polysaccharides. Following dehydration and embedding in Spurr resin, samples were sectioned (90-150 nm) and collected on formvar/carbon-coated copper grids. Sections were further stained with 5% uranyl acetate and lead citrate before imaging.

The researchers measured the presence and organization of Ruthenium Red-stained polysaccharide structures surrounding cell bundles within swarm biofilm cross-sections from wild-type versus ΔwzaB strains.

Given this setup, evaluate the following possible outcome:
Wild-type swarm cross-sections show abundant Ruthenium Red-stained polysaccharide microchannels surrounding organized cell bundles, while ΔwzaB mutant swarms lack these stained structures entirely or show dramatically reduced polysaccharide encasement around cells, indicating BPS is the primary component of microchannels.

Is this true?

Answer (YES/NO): NO